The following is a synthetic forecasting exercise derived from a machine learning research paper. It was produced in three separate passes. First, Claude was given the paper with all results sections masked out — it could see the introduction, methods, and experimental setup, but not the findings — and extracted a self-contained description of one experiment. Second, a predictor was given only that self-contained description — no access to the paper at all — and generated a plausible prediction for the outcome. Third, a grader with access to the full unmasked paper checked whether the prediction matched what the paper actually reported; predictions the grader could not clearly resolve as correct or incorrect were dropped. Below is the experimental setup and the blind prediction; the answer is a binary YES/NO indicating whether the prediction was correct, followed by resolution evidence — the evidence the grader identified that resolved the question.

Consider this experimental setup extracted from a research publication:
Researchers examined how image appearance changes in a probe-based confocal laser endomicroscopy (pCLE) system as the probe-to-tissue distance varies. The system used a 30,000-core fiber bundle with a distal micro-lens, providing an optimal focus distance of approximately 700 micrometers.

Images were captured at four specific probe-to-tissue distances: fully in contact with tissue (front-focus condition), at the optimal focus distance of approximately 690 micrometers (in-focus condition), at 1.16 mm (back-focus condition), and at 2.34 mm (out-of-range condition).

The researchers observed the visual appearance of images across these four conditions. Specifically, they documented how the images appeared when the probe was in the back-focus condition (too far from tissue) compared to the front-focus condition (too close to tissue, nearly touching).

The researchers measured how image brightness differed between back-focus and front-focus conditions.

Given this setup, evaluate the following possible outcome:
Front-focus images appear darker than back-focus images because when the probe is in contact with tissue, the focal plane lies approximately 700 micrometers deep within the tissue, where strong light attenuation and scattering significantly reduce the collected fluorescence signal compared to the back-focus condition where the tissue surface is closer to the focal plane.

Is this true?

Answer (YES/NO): NO